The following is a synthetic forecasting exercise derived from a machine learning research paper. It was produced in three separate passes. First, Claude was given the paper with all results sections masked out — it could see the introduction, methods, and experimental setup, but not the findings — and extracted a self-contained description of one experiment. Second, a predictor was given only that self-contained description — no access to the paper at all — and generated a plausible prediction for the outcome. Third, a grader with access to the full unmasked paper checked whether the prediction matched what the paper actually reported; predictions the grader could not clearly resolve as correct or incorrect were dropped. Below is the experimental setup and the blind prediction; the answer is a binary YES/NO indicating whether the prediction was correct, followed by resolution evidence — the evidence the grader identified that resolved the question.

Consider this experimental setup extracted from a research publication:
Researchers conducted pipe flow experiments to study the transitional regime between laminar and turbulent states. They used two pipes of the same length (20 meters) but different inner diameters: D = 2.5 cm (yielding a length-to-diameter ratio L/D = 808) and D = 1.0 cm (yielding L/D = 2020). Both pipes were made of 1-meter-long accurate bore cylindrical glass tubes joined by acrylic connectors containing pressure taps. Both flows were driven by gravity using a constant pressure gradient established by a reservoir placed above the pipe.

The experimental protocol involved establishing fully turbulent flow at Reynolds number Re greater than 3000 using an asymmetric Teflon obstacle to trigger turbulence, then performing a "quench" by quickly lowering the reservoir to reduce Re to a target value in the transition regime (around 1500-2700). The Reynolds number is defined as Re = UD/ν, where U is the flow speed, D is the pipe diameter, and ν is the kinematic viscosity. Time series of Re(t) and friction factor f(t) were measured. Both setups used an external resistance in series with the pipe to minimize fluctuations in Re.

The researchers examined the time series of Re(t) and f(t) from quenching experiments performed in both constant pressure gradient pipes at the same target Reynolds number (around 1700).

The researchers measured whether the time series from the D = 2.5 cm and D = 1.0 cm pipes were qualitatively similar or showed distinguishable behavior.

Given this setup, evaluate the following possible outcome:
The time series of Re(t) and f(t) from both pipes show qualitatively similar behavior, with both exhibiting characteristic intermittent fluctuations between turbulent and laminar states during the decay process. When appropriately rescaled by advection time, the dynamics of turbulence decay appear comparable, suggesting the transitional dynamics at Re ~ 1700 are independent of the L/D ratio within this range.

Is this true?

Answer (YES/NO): NO